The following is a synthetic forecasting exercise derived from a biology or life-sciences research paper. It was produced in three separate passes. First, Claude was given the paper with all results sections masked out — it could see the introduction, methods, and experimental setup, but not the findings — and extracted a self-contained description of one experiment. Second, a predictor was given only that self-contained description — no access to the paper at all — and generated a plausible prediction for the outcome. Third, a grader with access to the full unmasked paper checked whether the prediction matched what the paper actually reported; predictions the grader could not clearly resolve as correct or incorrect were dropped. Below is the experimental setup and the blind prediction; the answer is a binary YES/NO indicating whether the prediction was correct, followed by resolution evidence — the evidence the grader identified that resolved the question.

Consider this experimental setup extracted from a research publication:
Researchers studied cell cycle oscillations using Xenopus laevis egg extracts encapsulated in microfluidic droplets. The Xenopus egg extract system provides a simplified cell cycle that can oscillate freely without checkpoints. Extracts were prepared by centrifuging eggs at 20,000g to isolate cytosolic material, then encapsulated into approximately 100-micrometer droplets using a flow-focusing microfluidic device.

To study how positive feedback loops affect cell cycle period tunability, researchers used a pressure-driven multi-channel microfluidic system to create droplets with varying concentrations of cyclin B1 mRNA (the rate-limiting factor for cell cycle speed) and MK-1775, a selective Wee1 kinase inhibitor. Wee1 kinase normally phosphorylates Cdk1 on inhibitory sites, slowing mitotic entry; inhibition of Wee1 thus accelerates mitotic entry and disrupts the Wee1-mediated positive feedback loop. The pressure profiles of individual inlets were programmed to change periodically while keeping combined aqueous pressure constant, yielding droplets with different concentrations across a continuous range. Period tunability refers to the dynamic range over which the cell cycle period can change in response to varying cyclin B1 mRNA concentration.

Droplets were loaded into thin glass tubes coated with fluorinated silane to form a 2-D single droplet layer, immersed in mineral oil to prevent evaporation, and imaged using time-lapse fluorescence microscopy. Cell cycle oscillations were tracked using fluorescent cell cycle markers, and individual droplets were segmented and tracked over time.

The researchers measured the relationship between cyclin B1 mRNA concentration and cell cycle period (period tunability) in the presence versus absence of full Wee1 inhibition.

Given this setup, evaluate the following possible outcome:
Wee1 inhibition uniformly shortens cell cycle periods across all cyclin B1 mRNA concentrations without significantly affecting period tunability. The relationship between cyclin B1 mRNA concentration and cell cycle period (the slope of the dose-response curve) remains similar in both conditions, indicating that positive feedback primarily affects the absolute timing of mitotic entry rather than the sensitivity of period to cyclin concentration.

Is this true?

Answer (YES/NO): NO